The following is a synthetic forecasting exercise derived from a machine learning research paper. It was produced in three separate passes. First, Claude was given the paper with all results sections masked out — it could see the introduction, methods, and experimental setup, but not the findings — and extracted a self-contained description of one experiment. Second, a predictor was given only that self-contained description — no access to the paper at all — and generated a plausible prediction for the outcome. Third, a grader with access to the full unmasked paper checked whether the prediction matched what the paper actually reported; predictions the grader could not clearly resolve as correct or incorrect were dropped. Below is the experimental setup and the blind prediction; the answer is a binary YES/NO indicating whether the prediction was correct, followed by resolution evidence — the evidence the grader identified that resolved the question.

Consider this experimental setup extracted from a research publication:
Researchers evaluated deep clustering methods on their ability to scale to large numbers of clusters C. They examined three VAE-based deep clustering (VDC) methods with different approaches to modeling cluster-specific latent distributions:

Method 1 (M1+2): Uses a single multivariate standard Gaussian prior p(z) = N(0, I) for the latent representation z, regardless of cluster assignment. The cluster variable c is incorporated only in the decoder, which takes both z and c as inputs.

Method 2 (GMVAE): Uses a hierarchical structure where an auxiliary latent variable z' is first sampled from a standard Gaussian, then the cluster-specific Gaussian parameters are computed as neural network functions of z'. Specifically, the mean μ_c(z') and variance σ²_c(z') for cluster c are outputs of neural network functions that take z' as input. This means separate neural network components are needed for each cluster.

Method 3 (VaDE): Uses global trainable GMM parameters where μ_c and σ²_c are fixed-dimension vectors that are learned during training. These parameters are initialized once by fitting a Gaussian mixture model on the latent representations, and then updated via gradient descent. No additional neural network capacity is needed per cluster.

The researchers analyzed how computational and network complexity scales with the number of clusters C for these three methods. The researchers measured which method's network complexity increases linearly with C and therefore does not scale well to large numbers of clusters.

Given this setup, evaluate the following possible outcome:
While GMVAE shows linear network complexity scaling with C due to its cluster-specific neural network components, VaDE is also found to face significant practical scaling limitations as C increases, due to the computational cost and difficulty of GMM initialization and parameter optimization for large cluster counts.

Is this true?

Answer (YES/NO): NO